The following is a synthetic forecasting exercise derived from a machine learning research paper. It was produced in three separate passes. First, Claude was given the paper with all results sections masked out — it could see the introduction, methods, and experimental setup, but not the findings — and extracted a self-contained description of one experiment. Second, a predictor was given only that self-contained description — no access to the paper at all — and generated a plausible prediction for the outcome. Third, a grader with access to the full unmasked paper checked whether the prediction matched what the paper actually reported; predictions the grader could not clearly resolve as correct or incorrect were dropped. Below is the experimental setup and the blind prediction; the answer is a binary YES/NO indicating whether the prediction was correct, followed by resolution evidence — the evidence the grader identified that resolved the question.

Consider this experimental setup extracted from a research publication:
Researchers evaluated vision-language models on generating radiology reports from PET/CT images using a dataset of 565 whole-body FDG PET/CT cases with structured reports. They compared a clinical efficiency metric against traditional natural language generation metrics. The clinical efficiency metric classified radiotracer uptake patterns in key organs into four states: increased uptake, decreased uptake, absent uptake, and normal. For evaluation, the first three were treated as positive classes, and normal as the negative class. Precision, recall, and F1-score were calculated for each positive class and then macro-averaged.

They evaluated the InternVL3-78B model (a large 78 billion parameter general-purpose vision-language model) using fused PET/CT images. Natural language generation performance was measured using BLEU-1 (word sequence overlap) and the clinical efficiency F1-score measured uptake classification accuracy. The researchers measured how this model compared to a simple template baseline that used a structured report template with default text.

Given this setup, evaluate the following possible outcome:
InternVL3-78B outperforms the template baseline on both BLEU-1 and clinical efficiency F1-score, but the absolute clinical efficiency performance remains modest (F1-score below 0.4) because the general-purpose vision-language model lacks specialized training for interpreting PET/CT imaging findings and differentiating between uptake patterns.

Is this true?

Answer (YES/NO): NO